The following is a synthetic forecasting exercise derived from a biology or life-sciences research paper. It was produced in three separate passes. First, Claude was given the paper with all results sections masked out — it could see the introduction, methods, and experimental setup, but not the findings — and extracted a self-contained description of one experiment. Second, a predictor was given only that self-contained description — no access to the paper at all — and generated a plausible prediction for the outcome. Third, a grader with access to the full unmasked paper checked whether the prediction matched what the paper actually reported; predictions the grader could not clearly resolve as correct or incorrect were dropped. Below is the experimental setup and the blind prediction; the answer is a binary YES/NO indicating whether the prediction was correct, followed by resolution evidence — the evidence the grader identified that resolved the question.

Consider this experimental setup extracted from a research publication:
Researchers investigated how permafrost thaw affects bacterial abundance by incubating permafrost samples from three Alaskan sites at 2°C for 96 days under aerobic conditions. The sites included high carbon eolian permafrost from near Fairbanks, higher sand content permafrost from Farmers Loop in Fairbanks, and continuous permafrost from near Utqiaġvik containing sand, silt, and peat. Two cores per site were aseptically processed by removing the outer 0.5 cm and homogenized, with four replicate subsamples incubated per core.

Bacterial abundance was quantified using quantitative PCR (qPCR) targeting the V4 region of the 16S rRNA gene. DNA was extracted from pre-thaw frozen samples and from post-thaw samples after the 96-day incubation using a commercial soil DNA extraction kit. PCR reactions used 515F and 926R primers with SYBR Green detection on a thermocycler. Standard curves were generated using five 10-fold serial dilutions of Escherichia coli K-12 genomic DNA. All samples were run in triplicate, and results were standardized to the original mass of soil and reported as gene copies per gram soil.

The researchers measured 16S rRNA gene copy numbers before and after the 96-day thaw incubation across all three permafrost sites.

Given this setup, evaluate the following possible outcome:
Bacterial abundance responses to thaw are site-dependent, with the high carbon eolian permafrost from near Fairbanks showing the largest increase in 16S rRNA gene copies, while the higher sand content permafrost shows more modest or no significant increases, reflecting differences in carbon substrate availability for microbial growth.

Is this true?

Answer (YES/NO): NO